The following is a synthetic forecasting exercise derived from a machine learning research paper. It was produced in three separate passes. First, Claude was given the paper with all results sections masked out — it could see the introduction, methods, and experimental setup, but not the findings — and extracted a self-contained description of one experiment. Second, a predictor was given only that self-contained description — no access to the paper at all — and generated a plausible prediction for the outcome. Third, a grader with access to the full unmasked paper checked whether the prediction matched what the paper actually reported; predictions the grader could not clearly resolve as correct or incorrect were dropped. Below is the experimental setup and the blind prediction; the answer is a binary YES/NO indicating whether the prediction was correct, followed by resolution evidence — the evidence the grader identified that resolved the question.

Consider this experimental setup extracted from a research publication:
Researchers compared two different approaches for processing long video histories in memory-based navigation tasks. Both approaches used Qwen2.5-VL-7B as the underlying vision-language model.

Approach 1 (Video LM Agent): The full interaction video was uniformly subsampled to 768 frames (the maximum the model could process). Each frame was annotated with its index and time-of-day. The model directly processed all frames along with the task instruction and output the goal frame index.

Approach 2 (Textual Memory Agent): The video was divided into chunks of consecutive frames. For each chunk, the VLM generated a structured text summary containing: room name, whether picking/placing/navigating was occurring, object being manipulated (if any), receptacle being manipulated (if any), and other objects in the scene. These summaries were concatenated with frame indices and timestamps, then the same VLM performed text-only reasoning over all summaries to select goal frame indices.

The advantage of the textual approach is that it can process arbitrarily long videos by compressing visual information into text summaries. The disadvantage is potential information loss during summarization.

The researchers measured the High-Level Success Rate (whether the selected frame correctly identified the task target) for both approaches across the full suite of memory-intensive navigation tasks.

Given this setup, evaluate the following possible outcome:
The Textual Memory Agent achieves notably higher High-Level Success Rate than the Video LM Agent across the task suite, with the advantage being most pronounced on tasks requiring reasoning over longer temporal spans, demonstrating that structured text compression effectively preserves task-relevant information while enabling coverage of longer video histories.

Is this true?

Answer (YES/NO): NO